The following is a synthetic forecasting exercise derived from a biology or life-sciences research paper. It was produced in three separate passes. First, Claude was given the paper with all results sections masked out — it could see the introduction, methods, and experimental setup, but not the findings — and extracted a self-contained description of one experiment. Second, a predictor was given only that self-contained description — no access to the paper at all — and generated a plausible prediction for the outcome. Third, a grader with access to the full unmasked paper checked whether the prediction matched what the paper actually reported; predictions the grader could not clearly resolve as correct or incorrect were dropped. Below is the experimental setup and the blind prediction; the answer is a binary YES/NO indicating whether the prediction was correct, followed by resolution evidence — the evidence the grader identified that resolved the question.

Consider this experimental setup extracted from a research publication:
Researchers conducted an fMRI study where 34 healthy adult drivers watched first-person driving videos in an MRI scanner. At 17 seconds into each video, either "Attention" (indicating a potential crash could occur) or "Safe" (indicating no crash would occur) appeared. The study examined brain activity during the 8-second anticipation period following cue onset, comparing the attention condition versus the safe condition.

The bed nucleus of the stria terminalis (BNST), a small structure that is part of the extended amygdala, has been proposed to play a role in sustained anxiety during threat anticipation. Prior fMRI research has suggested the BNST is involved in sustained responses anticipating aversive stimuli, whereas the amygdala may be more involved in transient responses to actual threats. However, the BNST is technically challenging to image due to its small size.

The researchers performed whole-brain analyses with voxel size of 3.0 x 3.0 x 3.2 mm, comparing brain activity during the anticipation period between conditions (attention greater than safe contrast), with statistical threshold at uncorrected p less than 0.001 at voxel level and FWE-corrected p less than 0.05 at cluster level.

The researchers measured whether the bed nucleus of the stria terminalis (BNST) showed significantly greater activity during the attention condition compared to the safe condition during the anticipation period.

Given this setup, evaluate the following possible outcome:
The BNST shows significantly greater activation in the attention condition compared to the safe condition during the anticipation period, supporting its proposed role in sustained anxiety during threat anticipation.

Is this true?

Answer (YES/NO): YES